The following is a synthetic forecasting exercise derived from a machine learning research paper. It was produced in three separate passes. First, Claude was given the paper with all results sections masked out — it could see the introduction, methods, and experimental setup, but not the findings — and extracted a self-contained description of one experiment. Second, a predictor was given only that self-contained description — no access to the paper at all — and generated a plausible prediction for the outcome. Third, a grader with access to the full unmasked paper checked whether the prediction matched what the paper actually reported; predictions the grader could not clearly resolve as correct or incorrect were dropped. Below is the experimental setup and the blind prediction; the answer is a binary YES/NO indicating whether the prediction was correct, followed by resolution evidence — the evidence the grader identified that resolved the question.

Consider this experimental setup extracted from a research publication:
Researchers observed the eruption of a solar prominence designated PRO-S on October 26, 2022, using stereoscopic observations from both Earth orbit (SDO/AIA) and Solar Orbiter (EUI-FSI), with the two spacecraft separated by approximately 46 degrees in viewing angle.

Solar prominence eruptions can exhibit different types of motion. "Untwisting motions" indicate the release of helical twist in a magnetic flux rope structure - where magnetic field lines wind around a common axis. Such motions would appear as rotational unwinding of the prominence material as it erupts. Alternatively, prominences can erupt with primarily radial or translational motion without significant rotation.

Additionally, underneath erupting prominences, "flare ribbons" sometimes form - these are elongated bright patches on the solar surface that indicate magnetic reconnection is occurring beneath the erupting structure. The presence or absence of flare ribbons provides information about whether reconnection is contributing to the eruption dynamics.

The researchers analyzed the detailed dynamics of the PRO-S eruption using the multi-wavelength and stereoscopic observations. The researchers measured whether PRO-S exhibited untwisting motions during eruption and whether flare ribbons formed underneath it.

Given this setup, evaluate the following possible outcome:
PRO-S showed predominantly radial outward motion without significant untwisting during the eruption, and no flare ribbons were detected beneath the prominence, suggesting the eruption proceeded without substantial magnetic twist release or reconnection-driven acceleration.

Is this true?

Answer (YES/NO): NO